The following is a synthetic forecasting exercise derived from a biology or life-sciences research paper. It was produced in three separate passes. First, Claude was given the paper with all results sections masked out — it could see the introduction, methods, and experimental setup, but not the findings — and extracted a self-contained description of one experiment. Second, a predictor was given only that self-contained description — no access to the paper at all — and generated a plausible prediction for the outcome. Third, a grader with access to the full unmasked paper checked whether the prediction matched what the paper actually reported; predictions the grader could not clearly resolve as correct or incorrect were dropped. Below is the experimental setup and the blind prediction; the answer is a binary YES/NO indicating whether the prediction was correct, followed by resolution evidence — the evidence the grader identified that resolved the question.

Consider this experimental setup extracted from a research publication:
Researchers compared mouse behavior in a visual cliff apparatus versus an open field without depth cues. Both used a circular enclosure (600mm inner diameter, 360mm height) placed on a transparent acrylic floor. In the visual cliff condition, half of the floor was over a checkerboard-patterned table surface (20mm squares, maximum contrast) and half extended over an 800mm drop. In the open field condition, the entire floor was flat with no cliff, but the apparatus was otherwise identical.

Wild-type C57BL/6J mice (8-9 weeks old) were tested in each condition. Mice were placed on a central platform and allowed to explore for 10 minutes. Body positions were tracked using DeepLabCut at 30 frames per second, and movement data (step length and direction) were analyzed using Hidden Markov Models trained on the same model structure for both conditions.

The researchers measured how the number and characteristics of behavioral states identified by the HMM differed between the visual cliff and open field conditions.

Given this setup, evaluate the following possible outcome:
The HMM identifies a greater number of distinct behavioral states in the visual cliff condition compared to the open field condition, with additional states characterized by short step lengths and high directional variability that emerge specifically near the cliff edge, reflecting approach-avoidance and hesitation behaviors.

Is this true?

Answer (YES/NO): NO